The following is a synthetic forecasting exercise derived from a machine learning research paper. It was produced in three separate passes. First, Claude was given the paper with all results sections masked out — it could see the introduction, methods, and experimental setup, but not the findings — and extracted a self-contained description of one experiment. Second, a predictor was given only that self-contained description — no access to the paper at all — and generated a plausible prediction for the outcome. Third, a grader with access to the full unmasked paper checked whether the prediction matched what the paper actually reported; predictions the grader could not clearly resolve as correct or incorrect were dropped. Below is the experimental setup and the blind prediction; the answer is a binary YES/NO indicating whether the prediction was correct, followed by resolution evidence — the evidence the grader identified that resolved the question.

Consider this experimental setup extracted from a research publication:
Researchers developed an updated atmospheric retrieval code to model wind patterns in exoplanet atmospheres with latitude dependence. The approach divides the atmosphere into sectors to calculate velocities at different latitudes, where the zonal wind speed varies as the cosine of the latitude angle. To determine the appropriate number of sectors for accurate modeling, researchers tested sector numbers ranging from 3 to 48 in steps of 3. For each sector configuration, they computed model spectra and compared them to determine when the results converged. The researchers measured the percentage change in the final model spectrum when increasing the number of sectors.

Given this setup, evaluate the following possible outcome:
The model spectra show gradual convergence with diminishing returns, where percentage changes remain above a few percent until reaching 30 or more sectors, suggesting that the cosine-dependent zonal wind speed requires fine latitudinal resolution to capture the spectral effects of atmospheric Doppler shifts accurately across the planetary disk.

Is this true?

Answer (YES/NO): NO